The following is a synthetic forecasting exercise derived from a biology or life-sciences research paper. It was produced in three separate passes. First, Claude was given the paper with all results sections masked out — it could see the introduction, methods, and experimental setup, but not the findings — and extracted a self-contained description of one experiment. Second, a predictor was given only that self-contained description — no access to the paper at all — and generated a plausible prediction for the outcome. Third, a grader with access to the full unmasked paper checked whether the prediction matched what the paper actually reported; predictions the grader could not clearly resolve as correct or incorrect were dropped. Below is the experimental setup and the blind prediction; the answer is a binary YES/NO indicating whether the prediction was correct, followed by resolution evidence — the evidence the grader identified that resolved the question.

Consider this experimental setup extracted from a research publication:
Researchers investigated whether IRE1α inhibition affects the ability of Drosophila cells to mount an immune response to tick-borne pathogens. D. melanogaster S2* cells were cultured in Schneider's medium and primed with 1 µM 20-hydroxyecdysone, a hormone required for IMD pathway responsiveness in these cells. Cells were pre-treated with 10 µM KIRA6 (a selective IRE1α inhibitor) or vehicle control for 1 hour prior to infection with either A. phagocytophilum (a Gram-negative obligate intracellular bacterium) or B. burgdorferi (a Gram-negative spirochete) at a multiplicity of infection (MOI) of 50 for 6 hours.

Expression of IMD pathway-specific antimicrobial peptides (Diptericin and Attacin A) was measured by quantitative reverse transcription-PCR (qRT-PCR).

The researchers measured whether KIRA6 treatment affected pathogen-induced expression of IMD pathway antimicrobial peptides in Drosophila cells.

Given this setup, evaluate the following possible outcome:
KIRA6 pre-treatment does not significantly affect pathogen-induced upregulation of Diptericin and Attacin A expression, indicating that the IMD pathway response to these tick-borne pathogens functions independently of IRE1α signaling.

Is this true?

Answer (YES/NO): NO